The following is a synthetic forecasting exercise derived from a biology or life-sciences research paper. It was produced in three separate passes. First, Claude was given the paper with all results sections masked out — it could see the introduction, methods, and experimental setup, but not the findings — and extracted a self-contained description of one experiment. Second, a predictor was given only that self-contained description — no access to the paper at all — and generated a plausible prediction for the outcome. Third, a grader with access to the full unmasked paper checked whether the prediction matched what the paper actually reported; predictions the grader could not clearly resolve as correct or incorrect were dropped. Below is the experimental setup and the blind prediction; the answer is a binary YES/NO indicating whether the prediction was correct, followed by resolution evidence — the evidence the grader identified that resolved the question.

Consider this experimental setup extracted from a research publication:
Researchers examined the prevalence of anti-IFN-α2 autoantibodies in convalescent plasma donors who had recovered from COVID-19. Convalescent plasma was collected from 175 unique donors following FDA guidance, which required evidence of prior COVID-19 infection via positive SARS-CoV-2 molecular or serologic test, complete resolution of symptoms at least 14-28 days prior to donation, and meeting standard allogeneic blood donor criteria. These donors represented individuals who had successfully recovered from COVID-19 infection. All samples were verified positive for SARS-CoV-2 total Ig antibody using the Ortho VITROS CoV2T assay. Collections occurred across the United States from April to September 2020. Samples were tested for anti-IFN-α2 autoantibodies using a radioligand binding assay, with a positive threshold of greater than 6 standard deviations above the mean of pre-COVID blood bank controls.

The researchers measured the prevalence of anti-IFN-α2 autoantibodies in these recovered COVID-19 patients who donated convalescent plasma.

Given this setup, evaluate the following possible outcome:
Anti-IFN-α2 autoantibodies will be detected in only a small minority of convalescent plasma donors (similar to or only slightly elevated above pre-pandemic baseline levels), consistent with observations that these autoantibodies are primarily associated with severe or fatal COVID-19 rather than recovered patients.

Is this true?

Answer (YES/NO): NO